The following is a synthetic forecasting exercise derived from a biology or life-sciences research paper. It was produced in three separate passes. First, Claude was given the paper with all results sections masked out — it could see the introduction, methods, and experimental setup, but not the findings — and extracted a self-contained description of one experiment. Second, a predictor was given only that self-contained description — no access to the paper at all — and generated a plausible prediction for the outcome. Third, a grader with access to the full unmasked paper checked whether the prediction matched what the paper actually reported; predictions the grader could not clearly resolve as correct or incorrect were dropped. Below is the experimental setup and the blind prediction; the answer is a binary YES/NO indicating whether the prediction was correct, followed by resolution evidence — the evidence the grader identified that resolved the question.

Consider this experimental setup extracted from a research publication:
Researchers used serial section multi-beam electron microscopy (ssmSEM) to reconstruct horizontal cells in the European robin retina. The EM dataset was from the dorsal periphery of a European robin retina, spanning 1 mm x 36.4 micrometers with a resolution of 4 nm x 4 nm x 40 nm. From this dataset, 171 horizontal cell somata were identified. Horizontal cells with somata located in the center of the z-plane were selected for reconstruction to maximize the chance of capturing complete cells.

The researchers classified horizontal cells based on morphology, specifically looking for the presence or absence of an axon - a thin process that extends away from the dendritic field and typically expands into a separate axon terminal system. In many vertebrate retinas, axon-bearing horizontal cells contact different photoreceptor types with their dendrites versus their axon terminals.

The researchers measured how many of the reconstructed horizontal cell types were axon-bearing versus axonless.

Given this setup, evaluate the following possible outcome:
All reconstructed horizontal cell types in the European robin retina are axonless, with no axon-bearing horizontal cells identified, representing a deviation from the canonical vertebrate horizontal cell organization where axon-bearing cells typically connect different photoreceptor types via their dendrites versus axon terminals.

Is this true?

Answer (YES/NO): NO